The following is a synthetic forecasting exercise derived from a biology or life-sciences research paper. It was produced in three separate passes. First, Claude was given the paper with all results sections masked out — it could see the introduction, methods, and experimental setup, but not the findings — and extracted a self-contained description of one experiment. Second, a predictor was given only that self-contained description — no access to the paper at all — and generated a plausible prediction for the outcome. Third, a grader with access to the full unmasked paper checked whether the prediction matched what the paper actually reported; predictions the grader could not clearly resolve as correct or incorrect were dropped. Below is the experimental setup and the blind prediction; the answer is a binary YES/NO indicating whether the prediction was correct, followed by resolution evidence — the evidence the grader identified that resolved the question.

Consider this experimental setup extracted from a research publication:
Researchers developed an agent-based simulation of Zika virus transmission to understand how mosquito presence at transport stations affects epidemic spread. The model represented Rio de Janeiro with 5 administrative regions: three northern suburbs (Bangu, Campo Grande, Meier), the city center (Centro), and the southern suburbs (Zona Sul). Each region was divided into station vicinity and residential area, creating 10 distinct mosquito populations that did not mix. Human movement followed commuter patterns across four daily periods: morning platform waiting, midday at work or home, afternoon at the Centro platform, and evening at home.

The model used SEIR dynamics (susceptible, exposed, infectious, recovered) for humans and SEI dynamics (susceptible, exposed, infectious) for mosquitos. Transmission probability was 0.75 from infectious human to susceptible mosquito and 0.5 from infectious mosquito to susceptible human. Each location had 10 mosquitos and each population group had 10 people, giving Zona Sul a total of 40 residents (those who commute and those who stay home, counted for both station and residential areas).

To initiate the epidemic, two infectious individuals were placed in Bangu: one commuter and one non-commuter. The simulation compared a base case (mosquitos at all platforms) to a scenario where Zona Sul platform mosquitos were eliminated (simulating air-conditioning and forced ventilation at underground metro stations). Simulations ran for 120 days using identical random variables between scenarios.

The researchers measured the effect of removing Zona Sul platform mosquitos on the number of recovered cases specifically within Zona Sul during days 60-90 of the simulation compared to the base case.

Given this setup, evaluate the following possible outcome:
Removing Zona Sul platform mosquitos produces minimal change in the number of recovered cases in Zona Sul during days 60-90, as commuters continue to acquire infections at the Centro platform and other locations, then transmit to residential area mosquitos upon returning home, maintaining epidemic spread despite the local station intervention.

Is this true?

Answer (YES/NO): NO